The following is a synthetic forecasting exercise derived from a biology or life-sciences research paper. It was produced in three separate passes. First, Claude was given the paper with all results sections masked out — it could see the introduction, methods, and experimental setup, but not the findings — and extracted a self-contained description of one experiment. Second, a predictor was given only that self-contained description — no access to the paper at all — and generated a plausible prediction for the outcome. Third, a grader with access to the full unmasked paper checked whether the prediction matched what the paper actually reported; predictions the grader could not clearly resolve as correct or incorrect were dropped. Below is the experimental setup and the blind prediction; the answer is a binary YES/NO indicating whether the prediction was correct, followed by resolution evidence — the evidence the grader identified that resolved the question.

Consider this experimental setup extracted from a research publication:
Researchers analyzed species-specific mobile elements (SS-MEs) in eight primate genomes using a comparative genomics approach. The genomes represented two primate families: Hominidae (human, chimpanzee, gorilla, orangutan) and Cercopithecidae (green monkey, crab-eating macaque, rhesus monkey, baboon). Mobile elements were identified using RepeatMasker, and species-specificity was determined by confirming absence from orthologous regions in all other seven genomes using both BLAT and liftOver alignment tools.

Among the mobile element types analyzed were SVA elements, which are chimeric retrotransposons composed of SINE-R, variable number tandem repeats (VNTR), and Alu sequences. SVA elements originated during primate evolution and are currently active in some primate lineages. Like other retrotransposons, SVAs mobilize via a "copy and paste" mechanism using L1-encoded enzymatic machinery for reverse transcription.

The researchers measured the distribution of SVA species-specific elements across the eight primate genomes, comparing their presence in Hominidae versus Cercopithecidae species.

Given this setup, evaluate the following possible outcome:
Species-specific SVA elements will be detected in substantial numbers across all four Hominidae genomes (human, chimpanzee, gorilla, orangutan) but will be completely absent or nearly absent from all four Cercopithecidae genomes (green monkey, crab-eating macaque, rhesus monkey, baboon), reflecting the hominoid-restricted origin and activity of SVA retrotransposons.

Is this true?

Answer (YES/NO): YES